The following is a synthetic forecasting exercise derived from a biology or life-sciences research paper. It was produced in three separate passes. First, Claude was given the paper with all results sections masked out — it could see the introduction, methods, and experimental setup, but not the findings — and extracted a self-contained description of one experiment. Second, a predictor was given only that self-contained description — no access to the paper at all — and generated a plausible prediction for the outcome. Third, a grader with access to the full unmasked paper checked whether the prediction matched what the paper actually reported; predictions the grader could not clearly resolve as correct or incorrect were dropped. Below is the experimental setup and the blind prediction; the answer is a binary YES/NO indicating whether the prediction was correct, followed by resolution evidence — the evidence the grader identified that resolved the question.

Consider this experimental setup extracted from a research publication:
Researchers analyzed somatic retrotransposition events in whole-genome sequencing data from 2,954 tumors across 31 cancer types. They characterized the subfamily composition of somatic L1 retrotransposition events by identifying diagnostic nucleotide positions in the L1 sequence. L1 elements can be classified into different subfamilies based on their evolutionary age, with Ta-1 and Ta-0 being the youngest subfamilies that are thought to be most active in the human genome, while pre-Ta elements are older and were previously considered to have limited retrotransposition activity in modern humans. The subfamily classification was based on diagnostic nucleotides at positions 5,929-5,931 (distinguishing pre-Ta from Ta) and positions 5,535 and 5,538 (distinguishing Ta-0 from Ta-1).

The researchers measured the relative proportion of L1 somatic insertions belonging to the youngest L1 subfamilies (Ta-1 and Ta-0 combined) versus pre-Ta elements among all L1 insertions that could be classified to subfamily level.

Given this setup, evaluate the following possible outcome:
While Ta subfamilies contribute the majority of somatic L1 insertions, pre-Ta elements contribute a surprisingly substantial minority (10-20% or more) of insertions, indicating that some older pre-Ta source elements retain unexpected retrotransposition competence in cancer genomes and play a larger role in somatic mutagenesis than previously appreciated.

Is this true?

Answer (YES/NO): NO